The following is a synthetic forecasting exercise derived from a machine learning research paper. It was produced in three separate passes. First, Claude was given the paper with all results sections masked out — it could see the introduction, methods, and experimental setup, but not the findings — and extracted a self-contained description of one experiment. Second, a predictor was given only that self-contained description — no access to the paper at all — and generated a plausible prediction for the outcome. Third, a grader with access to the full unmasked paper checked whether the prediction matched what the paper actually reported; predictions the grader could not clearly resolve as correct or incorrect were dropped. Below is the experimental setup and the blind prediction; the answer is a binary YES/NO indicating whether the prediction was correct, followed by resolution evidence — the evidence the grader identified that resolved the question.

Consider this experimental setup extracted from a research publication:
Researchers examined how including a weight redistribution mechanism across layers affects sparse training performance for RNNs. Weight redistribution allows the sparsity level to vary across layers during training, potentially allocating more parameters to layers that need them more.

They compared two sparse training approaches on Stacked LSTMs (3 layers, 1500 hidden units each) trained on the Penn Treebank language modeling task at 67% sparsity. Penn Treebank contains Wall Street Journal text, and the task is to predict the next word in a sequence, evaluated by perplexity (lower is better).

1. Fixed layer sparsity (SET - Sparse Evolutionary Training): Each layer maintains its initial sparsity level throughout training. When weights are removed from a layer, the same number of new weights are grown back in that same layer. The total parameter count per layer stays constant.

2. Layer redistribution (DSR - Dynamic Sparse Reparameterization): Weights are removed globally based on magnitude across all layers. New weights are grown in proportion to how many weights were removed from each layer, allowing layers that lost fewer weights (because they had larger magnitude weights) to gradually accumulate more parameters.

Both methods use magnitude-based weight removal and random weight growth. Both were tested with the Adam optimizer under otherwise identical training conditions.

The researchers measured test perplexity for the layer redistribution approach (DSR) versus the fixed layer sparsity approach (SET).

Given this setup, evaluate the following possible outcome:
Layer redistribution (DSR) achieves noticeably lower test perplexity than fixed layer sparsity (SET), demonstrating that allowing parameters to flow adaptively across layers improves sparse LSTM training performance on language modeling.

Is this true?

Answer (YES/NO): NO